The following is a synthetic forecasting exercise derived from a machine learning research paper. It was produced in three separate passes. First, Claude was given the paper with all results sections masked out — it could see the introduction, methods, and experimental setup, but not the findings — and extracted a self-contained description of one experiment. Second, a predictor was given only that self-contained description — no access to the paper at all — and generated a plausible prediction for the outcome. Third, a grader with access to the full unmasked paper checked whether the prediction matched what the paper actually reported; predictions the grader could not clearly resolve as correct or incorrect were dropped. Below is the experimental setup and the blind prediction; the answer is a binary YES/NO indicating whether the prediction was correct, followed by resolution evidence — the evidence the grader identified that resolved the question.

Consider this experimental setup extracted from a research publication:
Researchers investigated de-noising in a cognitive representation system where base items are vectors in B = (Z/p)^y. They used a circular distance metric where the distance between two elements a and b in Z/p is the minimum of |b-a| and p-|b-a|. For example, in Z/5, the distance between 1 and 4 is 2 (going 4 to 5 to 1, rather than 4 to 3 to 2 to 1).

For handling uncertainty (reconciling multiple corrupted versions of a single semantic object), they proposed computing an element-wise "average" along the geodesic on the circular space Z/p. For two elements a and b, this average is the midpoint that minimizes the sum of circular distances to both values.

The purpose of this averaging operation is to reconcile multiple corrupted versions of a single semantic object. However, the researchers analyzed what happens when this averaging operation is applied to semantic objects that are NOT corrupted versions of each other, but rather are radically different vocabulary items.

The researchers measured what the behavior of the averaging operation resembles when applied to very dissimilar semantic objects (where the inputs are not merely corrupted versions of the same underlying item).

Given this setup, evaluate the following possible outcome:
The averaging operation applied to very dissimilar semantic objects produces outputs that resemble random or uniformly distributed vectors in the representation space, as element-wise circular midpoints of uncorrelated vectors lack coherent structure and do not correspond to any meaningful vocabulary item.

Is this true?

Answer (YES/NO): NO